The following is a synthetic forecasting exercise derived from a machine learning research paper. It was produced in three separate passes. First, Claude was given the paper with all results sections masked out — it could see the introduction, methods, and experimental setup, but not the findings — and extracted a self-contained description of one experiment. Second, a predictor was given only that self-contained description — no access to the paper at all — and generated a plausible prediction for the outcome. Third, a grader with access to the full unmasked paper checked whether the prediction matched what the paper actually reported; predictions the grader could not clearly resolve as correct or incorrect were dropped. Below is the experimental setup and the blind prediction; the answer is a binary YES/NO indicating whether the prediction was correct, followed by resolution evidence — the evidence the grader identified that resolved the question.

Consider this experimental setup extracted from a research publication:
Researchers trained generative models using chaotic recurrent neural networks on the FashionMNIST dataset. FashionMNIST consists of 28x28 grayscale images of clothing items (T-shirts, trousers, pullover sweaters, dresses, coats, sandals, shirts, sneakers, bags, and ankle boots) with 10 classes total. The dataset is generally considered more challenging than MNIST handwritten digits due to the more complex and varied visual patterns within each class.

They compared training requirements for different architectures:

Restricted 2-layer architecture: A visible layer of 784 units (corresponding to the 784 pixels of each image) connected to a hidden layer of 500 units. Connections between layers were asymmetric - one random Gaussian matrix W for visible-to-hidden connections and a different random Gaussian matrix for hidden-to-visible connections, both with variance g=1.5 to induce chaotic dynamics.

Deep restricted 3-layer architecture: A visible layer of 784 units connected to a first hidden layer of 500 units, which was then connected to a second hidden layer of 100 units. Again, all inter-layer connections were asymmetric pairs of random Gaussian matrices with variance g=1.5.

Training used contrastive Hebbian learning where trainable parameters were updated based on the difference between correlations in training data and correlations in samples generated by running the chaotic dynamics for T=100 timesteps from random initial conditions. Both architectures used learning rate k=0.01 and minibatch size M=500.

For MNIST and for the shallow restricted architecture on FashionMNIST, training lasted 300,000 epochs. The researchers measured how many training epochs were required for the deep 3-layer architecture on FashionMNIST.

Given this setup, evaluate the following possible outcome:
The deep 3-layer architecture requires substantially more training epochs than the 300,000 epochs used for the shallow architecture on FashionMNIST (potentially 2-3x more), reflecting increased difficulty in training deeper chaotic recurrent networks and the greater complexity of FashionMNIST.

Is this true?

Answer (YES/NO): NO